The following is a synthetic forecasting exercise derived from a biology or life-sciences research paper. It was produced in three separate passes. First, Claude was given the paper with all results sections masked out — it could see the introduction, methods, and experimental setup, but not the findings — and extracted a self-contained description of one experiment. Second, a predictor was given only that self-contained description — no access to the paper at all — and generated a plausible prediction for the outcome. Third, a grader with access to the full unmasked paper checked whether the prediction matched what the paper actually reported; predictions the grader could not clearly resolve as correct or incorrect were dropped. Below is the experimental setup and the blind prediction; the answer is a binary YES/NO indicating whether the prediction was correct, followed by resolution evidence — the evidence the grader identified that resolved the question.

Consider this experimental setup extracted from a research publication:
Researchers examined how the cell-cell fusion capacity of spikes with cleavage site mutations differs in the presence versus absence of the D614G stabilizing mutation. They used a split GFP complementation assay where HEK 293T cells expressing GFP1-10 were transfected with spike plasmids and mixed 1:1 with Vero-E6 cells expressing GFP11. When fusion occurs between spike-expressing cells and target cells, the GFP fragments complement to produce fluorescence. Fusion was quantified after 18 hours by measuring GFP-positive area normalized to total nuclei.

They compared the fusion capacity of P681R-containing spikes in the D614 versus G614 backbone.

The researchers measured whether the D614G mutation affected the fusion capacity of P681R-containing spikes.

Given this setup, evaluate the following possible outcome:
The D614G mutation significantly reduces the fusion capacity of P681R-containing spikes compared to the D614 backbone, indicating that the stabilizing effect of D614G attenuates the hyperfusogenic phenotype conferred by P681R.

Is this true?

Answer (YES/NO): NO